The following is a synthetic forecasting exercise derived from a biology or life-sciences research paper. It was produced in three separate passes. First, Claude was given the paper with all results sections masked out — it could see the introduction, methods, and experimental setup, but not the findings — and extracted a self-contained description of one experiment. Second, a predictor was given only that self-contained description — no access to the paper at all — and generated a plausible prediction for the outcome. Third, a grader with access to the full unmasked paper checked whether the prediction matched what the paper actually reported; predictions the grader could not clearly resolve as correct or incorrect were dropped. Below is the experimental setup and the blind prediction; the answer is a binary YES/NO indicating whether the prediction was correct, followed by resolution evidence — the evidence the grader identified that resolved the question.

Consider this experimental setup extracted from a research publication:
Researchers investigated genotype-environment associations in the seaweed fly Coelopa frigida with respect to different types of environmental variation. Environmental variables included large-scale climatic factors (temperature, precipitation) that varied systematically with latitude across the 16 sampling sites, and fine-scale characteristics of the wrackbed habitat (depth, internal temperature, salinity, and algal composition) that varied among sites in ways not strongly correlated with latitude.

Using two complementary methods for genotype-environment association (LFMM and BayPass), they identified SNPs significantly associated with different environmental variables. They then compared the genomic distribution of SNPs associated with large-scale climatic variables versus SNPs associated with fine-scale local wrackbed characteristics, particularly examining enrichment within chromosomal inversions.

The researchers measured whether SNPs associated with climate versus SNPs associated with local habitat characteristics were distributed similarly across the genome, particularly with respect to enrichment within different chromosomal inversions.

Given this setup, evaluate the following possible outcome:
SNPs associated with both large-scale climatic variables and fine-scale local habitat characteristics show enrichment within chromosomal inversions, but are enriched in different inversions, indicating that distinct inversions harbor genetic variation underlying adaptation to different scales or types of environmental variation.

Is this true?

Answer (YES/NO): YES